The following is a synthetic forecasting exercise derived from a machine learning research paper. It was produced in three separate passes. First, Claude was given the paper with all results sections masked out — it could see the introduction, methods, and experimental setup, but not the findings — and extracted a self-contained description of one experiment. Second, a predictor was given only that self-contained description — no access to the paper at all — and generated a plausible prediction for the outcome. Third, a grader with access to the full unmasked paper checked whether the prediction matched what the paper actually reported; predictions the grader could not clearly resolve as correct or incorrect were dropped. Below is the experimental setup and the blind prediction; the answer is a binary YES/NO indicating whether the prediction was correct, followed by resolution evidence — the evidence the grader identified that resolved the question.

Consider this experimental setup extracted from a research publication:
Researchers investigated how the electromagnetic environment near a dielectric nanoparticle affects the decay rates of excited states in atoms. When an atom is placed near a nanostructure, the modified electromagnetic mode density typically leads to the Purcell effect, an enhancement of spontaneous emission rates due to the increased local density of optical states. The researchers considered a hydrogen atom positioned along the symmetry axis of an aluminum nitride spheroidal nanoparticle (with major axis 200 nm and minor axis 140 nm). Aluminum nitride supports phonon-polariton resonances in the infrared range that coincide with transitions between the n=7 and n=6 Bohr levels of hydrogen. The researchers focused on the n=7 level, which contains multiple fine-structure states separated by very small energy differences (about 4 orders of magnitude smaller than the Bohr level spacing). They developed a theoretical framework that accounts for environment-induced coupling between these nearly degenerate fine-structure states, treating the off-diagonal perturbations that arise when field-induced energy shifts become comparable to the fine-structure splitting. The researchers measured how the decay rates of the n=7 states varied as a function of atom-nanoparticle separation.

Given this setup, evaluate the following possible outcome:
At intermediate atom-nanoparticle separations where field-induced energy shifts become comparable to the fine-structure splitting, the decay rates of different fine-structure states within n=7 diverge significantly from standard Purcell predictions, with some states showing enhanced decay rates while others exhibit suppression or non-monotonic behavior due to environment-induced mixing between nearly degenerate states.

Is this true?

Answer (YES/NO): YES